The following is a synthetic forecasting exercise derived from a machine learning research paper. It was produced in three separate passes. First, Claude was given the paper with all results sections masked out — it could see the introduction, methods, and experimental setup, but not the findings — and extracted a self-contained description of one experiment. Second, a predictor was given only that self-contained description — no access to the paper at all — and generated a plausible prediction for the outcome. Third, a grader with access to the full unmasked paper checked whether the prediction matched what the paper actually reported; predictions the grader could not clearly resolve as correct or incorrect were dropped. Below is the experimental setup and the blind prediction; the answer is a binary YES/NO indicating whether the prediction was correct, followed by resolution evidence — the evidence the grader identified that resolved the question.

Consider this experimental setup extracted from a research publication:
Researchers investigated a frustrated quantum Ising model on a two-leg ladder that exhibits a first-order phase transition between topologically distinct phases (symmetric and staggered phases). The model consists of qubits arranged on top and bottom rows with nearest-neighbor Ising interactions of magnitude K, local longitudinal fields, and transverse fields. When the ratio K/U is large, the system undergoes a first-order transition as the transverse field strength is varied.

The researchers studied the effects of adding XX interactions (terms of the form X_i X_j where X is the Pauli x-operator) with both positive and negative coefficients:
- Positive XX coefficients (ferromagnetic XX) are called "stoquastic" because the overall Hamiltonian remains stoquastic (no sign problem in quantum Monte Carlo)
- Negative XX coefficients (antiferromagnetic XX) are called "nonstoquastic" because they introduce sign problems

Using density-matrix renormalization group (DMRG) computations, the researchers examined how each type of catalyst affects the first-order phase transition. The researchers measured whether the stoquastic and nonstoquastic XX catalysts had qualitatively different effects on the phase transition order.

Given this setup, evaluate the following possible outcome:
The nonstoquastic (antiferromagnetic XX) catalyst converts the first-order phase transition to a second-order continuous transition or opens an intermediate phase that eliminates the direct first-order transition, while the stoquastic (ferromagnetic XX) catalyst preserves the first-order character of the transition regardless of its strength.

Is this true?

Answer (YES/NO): NO